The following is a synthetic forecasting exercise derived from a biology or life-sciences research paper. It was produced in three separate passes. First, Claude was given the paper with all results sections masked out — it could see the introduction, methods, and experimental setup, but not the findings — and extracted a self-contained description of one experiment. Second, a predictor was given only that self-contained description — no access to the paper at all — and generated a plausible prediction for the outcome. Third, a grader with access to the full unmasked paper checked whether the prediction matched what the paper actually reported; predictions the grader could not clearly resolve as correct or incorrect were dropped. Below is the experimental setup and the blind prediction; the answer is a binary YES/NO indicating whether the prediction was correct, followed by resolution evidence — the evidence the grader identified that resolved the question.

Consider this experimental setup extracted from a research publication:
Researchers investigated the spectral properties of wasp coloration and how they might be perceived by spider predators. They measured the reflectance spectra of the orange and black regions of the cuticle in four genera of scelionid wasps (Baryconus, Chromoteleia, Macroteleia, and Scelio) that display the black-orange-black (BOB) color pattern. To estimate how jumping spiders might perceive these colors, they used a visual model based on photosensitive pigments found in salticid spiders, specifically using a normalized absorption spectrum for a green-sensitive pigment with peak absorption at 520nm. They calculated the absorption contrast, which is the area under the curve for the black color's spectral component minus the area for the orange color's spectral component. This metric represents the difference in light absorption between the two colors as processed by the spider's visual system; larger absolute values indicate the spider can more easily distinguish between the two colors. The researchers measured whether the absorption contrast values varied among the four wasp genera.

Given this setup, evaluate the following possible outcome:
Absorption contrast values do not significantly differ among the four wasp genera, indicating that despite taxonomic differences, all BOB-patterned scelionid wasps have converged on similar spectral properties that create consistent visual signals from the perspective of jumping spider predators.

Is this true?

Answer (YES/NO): NO